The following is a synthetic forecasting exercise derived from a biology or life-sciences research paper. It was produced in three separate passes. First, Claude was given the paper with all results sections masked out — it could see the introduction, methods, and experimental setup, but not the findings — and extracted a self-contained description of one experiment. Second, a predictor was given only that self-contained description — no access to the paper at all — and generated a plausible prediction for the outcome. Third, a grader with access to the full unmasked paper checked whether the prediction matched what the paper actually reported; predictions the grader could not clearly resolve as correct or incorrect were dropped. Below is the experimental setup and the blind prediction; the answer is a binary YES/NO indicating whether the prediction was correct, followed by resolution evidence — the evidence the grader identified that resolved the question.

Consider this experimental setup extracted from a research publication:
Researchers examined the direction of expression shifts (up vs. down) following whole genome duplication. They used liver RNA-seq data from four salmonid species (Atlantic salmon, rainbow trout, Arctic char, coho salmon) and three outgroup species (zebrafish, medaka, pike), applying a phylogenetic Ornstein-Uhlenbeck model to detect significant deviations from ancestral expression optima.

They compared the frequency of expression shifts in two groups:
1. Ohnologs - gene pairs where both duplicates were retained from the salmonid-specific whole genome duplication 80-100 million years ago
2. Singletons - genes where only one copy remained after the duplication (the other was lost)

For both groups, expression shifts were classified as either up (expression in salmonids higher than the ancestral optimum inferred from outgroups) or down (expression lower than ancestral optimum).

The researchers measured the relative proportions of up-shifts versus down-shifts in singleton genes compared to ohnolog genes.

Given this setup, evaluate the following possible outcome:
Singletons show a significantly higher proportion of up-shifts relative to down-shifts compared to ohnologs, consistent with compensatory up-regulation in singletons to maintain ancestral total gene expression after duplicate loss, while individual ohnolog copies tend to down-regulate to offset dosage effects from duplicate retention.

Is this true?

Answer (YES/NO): YES